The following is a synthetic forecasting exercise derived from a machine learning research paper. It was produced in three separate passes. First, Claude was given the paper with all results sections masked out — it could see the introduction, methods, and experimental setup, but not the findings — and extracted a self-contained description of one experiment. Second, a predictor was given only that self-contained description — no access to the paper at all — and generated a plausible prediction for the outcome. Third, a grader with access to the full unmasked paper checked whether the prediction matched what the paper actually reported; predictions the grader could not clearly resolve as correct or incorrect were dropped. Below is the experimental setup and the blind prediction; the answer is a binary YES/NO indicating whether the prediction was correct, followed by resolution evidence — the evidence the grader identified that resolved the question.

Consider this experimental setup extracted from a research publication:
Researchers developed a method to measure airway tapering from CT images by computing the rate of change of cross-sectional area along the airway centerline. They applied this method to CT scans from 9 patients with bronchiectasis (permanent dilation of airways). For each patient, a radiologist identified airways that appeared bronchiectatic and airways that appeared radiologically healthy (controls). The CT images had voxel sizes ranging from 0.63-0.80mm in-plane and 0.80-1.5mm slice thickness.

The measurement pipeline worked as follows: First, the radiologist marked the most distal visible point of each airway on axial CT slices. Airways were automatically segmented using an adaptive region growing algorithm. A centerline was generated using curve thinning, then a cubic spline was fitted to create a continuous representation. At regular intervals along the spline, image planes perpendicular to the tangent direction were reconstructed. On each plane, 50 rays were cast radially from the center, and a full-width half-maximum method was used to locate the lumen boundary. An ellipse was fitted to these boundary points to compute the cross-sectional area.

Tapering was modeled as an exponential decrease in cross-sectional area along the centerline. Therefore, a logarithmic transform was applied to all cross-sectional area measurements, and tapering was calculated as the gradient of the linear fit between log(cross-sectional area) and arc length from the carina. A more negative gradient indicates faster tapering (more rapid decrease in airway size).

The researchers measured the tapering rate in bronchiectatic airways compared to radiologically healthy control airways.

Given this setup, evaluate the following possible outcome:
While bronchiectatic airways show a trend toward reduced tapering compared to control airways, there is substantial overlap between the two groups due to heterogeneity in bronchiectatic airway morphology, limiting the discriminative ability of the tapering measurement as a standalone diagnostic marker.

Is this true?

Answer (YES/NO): NO